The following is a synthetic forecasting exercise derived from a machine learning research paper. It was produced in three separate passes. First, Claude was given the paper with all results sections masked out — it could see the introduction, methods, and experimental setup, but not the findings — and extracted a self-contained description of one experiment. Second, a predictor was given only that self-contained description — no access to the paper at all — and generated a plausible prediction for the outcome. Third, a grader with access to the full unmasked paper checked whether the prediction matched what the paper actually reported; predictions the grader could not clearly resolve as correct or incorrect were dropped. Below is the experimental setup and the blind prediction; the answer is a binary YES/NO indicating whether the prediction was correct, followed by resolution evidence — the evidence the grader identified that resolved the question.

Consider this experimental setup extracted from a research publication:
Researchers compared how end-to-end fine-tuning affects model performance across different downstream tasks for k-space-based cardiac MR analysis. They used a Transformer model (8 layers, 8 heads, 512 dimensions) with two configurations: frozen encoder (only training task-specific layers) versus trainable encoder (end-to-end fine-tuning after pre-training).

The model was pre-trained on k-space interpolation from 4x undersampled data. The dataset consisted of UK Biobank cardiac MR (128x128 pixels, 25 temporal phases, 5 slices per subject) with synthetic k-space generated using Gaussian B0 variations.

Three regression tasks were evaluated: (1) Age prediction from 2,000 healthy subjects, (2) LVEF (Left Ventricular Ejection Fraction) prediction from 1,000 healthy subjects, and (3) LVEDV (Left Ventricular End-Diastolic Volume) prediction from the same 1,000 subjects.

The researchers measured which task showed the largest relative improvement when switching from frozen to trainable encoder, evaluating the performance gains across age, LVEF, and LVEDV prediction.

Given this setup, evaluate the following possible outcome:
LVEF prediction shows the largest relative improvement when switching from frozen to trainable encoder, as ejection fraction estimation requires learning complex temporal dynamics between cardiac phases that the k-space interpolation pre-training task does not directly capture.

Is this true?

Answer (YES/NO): NO